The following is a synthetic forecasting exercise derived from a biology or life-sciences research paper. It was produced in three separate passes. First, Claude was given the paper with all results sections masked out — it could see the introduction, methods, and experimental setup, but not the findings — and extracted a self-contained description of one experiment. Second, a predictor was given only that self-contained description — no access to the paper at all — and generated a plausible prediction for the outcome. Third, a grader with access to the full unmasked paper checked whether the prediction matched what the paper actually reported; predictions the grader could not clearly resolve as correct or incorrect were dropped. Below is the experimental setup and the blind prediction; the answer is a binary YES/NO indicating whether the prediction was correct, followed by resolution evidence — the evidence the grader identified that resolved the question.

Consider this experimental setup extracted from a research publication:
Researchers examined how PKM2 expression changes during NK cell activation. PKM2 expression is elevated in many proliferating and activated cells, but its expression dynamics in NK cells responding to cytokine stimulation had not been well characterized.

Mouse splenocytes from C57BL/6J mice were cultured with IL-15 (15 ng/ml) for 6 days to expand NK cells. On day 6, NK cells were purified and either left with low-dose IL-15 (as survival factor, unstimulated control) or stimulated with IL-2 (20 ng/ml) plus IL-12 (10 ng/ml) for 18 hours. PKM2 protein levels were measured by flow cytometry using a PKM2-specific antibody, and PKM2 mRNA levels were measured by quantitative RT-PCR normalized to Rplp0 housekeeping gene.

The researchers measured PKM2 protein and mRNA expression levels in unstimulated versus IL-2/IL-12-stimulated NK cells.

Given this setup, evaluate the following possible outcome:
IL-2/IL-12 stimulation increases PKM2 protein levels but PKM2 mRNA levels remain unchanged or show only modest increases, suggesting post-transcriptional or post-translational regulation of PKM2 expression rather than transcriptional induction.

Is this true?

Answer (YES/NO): NO